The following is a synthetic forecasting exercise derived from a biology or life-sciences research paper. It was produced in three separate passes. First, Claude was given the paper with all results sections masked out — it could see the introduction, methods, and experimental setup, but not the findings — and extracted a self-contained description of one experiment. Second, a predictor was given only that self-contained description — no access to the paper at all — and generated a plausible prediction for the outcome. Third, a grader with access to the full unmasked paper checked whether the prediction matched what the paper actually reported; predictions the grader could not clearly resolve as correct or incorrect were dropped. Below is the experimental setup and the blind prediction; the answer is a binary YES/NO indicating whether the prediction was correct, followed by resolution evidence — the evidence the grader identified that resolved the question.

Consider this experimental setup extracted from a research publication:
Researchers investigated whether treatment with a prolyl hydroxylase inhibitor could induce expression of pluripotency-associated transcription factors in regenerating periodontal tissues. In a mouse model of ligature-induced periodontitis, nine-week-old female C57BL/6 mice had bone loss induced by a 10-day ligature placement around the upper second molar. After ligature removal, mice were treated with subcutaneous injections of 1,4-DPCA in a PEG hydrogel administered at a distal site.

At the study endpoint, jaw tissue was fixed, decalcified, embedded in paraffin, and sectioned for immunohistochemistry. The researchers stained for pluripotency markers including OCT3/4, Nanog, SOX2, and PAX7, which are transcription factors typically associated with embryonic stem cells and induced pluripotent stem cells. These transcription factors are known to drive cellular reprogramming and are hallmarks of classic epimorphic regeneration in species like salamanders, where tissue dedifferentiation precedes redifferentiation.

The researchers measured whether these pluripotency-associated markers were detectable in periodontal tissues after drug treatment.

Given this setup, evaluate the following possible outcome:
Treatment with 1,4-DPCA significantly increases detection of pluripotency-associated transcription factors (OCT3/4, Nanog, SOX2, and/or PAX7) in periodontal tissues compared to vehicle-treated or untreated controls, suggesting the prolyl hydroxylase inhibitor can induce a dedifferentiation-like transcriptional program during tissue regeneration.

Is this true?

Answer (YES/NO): YES